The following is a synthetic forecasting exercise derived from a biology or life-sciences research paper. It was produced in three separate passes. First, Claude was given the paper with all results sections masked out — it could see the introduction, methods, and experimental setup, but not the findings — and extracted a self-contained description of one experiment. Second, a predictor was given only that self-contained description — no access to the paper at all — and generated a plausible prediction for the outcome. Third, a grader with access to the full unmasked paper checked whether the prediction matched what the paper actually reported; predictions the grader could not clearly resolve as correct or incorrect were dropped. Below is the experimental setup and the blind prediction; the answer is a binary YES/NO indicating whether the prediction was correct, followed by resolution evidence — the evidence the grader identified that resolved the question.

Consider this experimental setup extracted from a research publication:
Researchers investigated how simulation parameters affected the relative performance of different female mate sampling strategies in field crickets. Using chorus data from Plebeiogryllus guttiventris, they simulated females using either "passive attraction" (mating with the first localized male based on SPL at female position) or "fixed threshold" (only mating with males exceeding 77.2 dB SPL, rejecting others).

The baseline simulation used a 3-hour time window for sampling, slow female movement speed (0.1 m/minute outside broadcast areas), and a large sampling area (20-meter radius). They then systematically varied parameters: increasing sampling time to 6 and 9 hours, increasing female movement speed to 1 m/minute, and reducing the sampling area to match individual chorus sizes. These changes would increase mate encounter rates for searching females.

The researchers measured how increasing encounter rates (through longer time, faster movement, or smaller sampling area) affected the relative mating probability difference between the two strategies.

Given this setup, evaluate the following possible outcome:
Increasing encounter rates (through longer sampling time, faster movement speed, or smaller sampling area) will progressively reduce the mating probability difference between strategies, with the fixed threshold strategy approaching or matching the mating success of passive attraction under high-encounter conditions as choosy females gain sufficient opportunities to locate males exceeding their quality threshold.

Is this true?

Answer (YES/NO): NO